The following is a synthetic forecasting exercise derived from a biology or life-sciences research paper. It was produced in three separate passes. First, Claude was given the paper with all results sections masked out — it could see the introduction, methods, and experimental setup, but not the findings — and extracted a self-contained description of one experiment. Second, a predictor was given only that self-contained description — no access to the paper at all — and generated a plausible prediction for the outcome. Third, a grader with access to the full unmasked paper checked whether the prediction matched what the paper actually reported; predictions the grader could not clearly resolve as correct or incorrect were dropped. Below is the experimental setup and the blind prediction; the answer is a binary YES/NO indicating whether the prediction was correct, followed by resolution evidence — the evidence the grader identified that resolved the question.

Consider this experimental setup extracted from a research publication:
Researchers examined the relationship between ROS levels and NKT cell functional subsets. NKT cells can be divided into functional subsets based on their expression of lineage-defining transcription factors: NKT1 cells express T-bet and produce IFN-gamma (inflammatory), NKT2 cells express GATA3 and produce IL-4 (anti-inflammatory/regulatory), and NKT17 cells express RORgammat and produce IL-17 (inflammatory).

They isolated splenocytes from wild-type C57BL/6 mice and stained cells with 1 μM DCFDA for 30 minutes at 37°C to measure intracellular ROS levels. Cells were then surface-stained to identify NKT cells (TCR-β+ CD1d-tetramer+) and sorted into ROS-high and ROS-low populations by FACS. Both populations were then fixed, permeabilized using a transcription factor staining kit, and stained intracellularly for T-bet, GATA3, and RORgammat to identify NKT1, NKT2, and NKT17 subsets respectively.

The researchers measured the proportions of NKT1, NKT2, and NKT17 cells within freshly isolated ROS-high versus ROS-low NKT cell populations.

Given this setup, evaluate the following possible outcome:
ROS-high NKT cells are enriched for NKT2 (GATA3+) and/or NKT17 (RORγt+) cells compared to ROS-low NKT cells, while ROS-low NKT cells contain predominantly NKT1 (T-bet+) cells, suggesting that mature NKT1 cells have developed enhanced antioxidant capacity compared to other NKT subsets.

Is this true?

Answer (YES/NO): NO